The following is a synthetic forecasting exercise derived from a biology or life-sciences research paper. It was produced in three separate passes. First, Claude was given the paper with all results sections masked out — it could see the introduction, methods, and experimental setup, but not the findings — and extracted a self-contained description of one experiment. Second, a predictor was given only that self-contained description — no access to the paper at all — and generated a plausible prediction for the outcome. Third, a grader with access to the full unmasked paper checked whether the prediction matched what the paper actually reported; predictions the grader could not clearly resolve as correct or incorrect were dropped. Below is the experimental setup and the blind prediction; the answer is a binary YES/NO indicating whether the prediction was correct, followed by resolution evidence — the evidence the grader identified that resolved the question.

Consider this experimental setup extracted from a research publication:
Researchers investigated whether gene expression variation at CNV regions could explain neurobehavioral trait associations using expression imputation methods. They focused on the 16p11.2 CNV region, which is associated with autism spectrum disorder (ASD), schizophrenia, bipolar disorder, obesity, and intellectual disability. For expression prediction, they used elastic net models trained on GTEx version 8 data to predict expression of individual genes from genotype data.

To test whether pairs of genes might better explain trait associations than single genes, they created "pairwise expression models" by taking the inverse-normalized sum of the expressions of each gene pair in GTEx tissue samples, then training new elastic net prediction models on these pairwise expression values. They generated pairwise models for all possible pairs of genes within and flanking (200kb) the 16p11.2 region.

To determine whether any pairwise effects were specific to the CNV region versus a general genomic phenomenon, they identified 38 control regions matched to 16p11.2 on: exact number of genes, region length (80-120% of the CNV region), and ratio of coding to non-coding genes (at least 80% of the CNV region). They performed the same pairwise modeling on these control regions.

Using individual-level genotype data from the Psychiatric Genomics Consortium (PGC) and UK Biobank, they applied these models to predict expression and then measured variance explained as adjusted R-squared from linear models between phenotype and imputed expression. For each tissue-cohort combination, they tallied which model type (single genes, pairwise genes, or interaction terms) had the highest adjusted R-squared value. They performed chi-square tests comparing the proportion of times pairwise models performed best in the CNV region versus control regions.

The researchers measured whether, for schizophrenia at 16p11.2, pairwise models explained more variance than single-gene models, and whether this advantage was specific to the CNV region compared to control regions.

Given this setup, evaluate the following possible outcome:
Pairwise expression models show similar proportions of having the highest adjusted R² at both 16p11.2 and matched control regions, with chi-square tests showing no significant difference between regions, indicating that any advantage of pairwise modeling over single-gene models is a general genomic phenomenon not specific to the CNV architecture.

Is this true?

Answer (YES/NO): NO